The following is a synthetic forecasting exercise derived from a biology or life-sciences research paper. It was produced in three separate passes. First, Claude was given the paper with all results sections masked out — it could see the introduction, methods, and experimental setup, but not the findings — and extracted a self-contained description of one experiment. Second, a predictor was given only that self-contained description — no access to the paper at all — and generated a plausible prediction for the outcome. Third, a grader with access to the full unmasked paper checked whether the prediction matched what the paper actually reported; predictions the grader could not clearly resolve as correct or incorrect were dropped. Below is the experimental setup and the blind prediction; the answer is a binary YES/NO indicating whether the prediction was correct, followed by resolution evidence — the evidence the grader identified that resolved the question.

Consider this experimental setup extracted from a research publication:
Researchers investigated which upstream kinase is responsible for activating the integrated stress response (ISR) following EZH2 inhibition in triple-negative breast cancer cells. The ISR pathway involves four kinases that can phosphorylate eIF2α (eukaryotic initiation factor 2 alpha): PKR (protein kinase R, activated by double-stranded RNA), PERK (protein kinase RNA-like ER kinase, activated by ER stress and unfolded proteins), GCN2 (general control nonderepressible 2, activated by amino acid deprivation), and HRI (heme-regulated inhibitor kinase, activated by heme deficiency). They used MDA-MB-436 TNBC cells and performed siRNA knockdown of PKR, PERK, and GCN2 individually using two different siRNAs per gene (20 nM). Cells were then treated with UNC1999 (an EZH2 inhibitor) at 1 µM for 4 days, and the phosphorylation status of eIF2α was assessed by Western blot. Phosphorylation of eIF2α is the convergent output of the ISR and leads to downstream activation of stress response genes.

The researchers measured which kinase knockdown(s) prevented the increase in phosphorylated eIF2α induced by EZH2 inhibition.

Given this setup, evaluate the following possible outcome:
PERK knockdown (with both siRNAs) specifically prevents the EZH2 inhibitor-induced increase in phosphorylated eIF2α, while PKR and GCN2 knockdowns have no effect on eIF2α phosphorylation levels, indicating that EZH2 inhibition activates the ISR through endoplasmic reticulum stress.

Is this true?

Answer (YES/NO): NO